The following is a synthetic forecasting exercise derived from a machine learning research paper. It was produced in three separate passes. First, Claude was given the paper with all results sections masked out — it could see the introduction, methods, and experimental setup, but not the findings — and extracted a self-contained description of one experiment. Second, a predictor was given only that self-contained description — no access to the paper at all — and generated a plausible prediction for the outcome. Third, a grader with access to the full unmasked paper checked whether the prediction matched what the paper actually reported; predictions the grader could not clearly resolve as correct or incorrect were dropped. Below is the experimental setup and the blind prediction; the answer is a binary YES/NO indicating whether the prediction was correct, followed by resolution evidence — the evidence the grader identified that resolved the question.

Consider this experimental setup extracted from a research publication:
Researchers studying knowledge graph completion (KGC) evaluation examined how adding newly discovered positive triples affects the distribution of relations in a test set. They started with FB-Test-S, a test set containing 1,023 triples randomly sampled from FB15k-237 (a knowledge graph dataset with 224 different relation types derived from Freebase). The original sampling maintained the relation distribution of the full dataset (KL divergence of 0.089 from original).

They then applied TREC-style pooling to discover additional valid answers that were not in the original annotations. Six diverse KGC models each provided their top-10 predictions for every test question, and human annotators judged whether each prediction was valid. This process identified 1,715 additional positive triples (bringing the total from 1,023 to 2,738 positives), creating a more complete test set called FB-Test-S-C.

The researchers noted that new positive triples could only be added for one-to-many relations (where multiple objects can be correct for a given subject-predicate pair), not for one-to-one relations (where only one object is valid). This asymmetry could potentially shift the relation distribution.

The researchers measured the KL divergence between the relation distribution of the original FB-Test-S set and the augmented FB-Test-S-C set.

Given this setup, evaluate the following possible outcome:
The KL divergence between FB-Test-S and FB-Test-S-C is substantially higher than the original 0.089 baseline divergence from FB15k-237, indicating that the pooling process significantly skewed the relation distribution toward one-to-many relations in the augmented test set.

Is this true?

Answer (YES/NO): NO